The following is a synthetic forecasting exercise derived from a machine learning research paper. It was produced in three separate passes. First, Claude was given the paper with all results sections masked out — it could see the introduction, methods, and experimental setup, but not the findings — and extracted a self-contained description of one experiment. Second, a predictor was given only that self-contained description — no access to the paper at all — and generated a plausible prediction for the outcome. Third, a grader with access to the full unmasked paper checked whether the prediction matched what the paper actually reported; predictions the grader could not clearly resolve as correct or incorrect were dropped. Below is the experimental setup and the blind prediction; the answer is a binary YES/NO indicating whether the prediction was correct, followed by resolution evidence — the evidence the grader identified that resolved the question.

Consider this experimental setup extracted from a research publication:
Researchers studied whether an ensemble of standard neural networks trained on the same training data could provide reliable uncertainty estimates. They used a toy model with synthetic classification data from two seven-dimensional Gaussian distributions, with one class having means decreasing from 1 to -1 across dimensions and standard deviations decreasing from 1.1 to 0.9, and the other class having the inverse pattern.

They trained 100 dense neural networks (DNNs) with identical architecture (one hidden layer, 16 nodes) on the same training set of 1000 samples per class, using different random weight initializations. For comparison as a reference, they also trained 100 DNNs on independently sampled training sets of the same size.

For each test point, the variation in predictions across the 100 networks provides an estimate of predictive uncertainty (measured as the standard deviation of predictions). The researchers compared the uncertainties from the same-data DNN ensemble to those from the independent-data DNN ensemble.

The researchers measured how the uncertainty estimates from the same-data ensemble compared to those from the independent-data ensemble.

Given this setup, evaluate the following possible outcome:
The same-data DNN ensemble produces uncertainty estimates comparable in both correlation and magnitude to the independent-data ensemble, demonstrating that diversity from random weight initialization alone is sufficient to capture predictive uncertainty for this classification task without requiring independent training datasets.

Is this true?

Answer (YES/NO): NO